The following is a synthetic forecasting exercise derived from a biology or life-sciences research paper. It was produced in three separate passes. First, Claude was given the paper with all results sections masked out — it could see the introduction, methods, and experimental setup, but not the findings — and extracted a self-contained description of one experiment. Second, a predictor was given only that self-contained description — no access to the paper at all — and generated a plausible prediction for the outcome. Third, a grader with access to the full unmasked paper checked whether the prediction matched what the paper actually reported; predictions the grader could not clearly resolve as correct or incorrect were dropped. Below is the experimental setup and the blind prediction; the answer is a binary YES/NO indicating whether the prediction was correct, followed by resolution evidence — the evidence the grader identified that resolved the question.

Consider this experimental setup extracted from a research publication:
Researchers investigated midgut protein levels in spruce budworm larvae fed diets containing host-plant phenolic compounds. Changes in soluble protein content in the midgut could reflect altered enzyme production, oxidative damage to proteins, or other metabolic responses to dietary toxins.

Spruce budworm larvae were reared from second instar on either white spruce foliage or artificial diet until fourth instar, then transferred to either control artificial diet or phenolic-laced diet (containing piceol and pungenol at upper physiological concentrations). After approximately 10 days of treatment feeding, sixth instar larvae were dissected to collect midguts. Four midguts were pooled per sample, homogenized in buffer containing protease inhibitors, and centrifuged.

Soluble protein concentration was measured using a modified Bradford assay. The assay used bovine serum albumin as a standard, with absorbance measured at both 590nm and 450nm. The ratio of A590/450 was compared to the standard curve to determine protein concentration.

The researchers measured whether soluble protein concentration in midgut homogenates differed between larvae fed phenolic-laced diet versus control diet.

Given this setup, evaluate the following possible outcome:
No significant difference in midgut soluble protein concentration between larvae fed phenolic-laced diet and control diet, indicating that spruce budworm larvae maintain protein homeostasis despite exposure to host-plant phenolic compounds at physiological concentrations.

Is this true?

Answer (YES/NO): YES